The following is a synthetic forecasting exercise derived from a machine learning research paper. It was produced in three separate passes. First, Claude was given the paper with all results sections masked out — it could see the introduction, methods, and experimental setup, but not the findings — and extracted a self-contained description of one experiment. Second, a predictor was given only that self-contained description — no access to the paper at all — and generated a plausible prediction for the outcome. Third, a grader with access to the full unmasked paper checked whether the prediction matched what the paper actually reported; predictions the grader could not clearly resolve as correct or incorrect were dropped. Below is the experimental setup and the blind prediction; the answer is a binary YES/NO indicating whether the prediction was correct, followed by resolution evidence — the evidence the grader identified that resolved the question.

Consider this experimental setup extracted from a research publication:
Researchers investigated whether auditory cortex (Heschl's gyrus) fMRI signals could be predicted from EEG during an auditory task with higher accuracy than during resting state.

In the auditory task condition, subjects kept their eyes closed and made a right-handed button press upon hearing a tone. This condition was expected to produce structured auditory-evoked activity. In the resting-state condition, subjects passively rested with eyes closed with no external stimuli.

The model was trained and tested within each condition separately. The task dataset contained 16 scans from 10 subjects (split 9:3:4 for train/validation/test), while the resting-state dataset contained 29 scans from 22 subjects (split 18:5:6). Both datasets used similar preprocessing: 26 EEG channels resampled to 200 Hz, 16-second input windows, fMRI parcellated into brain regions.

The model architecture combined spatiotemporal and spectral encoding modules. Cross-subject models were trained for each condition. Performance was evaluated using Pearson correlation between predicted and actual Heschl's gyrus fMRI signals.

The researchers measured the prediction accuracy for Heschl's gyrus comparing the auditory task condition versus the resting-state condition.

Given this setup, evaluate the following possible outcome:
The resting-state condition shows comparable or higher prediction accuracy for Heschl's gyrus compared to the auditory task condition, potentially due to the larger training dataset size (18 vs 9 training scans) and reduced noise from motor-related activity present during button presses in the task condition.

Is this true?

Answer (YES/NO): YES